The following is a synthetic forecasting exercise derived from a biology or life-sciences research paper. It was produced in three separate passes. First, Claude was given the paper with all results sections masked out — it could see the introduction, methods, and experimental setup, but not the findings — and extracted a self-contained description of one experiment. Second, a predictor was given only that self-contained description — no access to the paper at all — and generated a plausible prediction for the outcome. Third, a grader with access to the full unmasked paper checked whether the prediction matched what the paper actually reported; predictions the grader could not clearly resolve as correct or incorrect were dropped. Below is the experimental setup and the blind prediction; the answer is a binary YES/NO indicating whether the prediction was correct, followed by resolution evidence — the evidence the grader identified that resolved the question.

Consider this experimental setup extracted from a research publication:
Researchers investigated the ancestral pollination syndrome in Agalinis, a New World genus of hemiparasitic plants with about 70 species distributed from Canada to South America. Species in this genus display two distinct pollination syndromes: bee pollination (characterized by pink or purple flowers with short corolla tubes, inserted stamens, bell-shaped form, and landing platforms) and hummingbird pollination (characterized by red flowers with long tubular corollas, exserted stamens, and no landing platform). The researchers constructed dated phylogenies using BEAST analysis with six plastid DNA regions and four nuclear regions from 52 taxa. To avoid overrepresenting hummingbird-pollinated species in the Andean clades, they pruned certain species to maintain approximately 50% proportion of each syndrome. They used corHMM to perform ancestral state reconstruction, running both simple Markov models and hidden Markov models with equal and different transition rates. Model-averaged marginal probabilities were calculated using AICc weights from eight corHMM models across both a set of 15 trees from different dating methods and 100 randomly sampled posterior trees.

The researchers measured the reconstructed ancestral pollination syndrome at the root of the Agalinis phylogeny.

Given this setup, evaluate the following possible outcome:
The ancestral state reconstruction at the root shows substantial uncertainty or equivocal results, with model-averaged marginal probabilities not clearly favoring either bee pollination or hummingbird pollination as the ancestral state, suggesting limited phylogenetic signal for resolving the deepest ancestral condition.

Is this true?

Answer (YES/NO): NO